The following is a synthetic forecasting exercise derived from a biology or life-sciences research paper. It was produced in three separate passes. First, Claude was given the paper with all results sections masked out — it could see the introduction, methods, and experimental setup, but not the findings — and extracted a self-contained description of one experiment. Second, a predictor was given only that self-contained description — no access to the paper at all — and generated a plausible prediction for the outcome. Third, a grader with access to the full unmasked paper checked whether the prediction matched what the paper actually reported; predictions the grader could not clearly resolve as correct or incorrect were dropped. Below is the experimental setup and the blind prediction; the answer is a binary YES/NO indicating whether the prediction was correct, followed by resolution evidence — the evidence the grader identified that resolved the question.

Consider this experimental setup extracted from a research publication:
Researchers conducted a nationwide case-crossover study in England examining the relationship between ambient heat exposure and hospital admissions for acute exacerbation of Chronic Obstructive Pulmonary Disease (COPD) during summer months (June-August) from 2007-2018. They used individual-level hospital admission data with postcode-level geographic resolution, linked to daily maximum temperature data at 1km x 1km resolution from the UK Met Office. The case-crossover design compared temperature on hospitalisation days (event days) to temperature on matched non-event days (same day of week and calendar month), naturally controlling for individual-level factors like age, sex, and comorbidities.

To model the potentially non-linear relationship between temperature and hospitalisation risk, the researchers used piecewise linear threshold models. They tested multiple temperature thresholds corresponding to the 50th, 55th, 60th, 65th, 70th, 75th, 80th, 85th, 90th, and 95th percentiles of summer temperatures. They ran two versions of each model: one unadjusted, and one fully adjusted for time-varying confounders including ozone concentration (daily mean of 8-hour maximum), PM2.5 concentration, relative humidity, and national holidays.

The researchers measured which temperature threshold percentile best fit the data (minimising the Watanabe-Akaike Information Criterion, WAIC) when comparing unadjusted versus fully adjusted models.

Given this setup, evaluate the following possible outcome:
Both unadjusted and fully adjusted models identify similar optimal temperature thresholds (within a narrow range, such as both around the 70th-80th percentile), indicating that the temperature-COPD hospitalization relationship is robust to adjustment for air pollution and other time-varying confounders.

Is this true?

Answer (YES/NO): NO